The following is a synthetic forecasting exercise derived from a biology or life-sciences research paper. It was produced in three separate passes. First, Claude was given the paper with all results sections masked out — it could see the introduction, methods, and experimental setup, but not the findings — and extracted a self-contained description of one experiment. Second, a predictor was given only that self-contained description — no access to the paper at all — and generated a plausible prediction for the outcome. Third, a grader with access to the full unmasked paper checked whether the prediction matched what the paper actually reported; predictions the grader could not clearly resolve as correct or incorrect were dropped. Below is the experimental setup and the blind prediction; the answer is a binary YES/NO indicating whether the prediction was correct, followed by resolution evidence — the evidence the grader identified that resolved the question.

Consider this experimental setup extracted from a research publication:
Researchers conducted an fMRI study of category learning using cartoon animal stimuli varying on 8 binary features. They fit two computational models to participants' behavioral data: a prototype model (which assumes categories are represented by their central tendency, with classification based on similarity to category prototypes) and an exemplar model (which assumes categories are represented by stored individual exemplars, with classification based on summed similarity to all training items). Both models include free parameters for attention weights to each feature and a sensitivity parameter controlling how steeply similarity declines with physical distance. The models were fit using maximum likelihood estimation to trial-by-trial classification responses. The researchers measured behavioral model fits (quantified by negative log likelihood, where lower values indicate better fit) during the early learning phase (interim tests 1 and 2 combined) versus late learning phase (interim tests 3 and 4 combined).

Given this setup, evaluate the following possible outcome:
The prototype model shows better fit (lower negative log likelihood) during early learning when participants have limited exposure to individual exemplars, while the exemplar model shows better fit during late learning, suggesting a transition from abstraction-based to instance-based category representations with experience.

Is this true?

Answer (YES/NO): NO